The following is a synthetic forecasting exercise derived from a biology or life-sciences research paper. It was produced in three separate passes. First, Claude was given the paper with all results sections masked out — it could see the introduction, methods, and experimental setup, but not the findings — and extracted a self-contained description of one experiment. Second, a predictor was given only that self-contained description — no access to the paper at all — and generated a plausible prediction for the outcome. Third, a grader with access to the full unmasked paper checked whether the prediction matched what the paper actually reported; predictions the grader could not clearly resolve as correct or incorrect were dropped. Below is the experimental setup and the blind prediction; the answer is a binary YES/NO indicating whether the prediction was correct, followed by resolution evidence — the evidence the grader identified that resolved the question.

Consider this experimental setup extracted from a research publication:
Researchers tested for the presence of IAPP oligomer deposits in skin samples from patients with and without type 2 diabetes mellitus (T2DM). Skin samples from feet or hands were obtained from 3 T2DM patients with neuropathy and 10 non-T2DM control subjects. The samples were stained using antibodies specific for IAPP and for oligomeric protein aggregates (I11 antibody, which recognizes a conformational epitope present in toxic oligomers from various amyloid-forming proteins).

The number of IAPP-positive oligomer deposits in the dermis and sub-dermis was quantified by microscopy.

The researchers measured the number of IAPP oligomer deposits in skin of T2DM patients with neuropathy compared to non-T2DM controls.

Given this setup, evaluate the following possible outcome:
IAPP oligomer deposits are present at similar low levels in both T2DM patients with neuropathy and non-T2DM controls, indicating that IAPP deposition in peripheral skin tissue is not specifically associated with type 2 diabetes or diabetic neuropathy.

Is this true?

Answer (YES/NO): NO